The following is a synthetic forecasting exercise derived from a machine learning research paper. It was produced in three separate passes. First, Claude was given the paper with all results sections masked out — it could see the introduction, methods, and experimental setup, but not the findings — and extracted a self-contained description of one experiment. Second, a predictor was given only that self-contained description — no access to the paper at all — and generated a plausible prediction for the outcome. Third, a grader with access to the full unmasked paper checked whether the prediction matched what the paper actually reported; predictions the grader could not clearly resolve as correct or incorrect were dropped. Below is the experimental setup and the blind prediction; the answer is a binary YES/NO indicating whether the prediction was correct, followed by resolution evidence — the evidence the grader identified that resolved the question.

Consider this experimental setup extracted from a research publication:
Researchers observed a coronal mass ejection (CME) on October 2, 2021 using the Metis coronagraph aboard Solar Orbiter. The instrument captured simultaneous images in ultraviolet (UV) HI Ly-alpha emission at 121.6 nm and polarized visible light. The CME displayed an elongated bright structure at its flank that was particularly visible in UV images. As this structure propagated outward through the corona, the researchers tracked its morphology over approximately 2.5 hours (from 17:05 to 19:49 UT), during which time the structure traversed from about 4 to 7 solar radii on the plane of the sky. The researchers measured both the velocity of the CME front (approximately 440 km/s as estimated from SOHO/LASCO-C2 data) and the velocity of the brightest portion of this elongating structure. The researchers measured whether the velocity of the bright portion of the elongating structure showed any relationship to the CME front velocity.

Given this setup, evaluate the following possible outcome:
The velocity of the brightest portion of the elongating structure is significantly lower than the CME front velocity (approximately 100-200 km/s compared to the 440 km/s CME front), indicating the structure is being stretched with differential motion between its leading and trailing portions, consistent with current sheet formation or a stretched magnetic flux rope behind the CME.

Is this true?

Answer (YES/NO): NO